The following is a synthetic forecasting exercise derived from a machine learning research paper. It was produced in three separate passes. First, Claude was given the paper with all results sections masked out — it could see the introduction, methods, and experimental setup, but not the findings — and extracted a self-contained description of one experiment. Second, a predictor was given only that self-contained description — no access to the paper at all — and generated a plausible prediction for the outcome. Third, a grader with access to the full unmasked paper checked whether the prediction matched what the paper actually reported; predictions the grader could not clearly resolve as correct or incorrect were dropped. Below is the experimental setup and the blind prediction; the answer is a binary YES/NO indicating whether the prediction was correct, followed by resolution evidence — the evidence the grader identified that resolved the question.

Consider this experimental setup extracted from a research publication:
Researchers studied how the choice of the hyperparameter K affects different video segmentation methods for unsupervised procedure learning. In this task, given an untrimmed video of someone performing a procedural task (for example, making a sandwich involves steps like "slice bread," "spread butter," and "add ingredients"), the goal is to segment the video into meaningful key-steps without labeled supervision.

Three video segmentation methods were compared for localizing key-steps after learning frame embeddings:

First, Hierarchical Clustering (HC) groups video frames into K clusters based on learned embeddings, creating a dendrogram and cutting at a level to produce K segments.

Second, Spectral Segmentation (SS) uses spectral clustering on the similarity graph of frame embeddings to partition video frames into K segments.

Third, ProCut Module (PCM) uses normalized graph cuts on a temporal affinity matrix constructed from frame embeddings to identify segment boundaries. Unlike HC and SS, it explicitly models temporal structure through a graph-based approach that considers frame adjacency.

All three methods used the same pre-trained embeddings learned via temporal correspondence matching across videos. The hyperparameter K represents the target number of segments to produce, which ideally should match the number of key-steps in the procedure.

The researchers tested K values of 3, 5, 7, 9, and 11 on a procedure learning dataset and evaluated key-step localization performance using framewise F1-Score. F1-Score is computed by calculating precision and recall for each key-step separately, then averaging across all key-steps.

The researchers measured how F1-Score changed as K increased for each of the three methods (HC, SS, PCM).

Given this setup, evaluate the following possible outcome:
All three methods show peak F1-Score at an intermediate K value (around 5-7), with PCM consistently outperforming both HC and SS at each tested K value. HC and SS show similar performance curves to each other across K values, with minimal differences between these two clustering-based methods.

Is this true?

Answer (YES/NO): NO